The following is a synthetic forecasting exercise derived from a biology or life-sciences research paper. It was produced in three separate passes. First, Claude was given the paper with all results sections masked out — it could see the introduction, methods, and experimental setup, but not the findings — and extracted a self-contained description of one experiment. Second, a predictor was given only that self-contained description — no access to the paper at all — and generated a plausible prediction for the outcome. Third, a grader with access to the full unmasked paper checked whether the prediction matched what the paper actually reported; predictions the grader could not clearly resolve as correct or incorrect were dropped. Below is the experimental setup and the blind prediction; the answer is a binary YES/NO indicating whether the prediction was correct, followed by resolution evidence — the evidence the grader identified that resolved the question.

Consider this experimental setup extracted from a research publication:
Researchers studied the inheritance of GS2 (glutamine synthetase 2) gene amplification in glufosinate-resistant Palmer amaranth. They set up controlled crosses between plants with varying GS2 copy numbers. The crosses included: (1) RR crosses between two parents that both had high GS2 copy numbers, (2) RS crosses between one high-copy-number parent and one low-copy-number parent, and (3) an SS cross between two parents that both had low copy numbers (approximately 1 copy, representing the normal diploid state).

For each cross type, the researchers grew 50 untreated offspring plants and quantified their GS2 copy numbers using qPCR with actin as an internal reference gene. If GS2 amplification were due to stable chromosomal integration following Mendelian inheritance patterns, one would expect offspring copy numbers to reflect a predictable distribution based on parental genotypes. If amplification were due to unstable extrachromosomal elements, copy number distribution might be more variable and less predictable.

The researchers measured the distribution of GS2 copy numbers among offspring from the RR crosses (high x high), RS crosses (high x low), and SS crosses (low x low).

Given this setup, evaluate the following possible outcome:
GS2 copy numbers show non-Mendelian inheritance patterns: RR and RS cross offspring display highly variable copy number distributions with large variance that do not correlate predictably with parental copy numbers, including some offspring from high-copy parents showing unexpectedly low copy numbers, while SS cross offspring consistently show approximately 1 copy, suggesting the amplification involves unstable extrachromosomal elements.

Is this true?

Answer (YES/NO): NO